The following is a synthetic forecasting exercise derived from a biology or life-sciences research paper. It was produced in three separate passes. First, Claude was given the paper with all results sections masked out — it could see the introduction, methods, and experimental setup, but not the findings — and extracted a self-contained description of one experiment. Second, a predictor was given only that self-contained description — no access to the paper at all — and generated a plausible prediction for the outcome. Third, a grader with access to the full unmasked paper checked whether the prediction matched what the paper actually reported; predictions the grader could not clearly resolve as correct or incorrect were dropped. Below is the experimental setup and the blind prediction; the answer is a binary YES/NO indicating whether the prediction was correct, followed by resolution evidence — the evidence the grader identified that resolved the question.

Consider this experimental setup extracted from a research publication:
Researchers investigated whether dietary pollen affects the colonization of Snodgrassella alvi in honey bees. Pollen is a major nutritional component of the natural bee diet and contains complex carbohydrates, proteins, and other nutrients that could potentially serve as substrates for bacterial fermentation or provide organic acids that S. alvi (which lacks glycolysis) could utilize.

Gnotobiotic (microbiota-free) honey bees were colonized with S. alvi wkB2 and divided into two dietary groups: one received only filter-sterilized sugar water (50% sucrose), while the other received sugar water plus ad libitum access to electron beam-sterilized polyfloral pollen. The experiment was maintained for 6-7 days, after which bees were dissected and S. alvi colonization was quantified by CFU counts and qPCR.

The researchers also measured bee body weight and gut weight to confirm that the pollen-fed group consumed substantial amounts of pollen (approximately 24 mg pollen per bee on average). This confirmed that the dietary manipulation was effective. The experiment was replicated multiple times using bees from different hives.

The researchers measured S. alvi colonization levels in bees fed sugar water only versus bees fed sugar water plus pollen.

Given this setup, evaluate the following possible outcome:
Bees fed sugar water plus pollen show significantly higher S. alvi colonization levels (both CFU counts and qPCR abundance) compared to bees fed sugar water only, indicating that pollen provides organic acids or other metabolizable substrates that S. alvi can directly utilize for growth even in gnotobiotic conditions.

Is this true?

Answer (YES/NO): NO